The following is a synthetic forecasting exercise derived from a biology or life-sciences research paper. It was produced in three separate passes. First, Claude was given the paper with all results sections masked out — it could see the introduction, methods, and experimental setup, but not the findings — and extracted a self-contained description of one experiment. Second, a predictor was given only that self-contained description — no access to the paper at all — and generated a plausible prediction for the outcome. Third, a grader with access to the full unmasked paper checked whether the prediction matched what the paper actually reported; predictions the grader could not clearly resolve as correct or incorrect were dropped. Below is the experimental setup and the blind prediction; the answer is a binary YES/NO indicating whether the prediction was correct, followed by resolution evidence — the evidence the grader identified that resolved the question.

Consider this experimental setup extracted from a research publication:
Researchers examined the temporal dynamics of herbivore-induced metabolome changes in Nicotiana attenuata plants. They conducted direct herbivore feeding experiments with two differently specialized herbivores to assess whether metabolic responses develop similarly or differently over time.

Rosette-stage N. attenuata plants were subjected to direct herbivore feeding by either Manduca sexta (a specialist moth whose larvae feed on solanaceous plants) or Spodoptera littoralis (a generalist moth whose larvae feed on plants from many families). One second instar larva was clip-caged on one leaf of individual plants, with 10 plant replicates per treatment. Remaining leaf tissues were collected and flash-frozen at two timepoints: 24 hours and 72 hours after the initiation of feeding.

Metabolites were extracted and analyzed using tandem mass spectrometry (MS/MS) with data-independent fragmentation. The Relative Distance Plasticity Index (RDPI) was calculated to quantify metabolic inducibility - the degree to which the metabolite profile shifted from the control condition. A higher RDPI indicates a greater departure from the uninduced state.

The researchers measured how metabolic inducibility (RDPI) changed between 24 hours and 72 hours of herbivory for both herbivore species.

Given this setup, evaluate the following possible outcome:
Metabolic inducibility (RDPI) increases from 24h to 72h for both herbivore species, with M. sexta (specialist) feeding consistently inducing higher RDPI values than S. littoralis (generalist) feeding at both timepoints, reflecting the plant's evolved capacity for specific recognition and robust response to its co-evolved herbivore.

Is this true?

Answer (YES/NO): NO